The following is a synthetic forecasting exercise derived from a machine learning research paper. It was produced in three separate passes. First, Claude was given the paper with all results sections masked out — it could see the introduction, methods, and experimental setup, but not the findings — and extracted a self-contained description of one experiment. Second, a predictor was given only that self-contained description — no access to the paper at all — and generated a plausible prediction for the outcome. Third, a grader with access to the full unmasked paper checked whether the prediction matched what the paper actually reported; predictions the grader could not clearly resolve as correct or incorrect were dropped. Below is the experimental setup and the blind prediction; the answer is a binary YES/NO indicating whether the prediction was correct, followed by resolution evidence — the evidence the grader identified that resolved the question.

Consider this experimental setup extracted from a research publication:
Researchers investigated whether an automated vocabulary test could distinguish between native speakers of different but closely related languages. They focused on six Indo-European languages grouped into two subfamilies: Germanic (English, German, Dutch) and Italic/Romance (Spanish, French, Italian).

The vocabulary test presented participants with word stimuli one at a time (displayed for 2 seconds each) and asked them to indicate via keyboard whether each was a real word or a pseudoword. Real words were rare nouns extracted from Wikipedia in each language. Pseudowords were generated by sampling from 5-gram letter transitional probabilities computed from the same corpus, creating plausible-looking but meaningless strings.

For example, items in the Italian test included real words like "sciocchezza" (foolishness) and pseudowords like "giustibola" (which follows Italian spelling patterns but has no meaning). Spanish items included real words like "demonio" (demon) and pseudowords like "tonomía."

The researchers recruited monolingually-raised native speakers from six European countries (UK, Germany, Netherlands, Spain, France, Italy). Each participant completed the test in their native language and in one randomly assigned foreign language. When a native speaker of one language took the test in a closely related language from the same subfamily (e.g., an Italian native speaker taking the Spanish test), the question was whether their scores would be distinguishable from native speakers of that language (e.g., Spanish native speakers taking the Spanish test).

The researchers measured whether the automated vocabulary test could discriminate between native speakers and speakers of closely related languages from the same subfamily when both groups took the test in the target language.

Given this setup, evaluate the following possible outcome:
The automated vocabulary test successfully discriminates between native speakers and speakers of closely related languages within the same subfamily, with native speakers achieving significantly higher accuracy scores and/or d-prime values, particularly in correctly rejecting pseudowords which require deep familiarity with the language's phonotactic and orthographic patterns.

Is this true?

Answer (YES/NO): YES